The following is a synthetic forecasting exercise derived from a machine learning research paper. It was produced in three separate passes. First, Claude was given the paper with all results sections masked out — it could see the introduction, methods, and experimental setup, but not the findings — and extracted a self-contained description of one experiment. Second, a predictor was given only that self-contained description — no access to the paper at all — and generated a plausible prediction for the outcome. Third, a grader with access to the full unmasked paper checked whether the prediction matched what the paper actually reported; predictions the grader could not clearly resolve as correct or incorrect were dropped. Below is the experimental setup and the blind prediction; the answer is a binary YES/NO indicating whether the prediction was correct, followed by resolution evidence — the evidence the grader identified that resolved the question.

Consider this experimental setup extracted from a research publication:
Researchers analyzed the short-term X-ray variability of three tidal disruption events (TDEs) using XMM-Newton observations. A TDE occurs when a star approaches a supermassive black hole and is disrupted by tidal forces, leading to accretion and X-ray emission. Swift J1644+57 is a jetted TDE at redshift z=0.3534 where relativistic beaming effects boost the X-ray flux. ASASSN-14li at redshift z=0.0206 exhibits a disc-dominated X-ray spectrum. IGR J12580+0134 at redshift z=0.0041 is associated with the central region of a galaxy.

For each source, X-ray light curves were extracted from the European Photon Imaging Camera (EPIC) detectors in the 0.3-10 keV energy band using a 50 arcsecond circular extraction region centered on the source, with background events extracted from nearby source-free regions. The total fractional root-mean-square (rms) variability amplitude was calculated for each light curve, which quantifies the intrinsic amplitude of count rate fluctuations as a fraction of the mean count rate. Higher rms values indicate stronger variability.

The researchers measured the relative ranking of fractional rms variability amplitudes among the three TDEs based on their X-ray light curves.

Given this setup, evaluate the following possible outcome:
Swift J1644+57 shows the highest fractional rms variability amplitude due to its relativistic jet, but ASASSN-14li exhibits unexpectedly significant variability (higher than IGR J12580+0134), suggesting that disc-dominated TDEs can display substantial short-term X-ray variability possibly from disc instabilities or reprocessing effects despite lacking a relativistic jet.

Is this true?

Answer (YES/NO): NO